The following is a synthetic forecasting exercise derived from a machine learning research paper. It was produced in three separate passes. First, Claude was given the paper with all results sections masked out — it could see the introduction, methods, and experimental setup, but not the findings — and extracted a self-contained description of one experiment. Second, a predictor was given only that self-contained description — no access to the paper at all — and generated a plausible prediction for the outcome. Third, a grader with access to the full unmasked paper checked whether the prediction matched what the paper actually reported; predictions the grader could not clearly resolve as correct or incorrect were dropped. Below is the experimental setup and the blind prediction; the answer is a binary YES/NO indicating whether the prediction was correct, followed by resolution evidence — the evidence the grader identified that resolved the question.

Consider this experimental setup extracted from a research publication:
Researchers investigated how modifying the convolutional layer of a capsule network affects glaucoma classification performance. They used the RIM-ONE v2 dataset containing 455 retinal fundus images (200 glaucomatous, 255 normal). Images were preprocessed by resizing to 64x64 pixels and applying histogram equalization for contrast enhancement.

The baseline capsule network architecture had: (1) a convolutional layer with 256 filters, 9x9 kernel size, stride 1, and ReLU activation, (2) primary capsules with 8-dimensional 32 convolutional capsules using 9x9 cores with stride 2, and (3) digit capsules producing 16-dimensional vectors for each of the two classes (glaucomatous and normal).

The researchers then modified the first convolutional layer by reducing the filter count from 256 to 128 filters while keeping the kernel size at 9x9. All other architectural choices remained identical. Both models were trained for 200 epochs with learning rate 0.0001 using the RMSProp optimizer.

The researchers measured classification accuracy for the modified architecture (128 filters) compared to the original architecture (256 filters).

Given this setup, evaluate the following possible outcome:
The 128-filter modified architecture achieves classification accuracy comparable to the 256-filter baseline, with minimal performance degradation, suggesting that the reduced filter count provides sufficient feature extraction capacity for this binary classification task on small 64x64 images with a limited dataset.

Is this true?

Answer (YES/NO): NO